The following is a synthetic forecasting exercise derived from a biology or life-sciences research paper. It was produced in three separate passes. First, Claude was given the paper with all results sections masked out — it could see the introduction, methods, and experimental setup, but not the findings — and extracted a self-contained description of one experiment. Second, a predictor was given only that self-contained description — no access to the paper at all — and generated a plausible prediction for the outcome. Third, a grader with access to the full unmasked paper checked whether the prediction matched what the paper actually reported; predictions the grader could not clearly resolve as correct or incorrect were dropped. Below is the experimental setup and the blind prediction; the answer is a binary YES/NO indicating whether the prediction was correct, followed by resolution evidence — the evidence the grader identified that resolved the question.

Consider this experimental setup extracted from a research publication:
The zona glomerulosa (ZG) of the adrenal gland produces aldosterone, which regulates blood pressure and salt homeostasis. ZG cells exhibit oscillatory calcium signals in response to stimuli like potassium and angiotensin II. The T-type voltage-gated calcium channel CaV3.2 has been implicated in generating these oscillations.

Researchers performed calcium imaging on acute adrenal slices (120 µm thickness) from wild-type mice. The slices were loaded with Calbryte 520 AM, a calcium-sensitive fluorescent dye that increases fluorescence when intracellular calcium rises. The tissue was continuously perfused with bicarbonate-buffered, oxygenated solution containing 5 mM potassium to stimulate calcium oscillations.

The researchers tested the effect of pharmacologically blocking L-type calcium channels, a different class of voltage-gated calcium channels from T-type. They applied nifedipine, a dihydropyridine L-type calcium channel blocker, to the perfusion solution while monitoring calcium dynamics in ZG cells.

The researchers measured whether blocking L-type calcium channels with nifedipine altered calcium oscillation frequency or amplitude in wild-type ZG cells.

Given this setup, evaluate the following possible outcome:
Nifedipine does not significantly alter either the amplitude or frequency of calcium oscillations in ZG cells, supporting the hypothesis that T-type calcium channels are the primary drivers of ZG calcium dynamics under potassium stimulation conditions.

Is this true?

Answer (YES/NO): YES